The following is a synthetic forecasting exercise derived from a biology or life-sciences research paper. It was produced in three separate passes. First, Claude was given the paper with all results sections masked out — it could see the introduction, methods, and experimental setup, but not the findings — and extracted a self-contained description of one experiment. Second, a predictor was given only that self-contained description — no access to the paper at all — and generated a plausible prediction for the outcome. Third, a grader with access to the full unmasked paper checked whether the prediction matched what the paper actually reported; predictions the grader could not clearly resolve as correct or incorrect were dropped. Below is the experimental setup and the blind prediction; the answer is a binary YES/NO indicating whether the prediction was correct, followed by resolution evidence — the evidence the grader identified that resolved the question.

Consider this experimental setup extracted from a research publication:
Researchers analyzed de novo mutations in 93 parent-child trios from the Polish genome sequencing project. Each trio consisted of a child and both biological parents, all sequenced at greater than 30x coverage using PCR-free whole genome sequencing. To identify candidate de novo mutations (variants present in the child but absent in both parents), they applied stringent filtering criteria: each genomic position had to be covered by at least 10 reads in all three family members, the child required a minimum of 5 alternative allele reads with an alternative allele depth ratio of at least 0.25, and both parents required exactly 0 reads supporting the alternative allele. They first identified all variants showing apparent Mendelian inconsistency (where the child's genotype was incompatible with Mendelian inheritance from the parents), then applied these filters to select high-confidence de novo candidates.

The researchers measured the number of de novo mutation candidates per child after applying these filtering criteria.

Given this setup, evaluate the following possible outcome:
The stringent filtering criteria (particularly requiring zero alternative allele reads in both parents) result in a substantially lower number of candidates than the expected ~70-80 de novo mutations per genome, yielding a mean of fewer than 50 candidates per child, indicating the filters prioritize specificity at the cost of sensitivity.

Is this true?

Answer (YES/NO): YES